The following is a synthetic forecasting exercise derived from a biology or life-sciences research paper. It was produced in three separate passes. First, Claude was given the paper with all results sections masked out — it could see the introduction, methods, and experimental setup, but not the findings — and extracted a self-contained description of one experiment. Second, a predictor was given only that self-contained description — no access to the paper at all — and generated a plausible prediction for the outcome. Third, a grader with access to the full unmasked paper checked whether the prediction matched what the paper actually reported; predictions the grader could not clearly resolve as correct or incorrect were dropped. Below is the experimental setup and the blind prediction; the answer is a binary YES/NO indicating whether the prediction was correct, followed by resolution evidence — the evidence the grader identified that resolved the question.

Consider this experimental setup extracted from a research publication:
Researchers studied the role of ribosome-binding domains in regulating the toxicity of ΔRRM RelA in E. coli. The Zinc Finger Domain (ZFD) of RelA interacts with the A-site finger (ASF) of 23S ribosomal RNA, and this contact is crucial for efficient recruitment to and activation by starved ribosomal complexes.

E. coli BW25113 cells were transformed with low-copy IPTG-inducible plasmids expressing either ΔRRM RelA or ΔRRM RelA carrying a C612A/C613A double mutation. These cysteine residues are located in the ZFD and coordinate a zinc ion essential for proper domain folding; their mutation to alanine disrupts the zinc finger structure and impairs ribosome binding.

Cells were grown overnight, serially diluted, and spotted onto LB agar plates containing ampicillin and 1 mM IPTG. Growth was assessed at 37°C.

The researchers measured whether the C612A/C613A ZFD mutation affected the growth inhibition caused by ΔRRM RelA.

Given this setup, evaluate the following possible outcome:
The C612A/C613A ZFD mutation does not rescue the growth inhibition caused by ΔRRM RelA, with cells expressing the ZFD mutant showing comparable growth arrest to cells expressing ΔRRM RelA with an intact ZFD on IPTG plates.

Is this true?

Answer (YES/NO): NO